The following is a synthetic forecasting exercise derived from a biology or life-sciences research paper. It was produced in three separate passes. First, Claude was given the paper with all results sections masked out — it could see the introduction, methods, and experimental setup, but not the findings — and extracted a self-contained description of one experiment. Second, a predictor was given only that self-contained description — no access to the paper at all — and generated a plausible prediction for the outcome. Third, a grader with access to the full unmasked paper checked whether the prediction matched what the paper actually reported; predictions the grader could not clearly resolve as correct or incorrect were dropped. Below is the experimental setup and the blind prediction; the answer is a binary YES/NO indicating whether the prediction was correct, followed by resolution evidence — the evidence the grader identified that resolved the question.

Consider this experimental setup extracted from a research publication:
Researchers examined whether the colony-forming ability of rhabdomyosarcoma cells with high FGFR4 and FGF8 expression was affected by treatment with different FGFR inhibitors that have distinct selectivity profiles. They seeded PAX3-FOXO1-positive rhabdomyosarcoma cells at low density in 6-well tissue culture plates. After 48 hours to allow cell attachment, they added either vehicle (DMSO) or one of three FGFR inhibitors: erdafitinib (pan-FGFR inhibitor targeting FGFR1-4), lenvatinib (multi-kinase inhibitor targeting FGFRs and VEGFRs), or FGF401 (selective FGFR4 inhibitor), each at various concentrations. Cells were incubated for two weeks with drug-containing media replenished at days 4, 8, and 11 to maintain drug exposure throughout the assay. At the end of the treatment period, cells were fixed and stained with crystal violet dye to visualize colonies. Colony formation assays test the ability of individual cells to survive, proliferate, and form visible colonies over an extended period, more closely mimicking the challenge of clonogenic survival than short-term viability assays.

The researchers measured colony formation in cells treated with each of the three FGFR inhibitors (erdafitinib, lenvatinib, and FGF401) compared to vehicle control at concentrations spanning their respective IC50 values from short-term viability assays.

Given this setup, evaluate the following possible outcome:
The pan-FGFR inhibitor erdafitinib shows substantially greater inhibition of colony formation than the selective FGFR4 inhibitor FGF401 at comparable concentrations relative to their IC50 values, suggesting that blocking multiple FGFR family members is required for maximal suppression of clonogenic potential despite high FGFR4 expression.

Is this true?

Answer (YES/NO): NO